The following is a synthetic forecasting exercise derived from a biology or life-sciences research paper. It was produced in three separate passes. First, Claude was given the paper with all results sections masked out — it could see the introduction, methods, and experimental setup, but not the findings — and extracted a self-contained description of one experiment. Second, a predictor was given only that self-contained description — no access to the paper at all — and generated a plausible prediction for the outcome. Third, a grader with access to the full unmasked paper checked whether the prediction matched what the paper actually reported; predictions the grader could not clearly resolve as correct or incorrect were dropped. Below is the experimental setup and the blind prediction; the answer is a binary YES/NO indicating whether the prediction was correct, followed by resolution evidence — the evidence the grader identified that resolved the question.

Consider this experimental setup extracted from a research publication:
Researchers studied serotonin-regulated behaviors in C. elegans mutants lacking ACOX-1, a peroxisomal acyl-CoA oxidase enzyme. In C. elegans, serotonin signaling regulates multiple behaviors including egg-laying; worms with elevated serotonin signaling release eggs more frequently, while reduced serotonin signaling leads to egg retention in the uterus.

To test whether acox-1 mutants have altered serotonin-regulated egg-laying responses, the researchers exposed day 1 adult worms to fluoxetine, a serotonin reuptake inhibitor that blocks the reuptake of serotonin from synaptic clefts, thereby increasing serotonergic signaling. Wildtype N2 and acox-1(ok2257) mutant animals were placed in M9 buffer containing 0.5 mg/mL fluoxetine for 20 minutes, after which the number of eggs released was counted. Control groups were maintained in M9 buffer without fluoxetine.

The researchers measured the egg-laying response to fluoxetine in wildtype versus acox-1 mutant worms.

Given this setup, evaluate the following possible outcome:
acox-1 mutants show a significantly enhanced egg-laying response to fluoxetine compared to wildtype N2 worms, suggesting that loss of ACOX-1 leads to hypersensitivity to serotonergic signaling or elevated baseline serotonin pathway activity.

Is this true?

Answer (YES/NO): NO